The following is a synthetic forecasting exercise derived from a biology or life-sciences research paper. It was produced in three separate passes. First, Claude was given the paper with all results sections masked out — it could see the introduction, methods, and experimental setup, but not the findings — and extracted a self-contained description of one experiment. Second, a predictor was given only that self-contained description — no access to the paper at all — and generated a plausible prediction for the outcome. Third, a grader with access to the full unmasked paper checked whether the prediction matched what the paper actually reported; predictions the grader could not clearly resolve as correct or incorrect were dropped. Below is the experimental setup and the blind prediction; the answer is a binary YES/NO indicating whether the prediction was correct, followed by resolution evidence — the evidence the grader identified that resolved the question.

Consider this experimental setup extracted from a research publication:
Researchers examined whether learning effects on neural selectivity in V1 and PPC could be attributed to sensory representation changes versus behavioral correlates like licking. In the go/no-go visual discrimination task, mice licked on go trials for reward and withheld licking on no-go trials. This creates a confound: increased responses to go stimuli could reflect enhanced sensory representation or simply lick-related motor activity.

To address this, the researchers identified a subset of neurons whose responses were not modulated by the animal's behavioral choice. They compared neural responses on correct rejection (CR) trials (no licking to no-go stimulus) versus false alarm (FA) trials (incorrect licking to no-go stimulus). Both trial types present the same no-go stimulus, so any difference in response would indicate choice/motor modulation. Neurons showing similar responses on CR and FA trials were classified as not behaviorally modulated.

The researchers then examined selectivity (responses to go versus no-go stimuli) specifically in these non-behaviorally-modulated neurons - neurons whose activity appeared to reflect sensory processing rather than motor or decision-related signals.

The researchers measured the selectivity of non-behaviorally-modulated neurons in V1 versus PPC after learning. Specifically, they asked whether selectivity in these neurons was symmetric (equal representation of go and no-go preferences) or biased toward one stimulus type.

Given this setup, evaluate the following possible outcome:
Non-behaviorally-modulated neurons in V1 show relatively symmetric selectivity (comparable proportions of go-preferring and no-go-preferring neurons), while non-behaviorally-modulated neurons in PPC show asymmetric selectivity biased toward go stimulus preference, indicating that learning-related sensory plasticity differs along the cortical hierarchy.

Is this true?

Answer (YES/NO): YES